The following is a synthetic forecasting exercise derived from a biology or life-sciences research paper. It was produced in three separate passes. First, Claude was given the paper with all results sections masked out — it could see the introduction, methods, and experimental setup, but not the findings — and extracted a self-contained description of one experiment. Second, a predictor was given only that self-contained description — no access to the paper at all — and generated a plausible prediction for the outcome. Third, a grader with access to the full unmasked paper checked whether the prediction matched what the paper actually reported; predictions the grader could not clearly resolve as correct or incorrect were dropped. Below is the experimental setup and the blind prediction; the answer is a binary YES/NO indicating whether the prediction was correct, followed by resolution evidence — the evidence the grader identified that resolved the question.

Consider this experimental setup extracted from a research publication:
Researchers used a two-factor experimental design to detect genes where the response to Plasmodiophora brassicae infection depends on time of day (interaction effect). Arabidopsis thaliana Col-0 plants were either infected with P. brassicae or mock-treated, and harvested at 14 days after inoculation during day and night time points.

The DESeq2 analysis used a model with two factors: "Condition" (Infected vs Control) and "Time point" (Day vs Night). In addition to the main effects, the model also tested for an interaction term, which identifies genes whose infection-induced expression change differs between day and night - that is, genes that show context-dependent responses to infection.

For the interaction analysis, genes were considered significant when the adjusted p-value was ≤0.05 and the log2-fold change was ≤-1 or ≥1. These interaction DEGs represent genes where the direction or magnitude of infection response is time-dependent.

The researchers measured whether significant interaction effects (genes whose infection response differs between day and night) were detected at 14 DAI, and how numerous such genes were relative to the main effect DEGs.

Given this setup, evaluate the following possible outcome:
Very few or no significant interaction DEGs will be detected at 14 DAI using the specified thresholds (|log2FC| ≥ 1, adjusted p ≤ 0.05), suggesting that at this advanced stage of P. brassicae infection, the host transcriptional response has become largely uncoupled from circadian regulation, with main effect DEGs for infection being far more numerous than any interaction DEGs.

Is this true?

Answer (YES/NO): NO